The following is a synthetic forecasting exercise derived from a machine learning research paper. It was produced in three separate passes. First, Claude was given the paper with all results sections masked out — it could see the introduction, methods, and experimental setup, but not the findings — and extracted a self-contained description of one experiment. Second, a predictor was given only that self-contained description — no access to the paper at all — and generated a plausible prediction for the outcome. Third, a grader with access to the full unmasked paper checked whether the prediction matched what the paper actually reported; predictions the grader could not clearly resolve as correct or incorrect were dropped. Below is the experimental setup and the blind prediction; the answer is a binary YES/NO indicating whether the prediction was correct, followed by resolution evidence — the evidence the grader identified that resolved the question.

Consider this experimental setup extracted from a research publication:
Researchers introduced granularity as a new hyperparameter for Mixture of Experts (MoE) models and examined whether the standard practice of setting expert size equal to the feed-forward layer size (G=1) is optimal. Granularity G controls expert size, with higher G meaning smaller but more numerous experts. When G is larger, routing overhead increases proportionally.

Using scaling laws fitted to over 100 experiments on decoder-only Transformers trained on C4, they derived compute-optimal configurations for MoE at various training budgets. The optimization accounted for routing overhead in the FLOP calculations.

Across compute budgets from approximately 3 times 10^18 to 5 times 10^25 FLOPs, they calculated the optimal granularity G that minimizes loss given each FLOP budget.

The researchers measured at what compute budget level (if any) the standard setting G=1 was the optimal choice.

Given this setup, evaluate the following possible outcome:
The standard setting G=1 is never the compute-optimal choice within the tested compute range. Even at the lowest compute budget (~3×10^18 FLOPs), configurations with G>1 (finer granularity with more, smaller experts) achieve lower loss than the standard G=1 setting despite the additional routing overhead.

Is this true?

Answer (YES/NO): YES